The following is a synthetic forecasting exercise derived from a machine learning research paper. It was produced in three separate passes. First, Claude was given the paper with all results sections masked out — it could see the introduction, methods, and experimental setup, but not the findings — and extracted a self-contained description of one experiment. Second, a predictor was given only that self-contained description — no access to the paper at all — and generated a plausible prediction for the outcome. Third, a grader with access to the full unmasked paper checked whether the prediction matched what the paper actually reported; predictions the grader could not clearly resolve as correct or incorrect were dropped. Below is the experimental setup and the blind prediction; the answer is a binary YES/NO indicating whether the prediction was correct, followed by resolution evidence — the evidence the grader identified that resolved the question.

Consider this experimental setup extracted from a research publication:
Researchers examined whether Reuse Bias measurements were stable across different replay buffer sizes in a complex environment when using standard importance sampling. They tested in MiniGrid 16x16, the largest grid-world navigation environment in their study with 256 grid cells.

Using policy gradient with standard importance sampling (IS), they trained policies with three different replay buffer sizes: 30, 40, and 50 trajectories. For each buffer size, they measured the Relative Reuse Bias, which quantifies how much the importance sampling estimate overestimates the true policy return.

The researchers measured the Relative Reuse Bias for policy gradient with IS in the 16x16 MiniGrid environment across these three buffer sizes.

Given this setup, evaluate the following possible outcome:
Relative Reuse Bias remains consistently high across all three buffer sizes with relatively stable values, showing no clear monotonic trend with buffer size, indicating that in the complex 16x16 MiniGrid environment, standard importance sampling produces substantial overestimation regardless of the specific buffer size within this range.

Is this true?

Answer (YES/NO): NO